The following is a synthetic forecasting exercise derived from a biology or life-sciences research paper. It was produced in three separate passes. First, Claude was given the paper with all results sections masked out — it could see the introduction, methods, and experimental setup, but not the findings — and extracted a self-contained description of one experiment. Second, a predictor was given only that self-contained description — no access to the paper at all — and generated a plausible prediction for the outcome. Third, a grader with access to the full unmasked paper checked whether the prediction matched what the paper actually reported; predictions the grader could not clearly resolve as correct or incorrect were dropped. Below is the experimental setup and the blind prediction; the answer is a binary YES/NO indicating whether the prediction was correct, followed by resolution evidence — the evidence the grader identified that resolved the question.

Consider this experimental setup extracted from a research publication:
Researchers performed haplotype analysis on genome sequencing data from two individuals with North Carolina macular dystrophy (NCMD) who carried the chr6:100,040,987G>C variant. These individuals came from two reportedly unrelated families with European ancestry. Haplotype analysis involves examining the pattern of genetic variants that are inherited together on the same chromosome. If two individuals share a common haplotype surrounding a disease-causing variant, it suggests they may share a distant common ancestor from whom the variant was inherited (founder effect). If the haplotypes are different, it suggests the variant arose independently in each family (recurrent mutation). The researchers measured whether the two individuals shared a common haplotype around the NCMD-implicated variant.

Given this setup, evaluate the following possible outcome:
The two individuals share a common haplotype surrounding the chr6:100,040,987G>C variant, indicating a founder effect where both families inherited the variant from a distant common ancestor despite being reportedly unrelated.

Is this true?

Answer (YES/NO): YES